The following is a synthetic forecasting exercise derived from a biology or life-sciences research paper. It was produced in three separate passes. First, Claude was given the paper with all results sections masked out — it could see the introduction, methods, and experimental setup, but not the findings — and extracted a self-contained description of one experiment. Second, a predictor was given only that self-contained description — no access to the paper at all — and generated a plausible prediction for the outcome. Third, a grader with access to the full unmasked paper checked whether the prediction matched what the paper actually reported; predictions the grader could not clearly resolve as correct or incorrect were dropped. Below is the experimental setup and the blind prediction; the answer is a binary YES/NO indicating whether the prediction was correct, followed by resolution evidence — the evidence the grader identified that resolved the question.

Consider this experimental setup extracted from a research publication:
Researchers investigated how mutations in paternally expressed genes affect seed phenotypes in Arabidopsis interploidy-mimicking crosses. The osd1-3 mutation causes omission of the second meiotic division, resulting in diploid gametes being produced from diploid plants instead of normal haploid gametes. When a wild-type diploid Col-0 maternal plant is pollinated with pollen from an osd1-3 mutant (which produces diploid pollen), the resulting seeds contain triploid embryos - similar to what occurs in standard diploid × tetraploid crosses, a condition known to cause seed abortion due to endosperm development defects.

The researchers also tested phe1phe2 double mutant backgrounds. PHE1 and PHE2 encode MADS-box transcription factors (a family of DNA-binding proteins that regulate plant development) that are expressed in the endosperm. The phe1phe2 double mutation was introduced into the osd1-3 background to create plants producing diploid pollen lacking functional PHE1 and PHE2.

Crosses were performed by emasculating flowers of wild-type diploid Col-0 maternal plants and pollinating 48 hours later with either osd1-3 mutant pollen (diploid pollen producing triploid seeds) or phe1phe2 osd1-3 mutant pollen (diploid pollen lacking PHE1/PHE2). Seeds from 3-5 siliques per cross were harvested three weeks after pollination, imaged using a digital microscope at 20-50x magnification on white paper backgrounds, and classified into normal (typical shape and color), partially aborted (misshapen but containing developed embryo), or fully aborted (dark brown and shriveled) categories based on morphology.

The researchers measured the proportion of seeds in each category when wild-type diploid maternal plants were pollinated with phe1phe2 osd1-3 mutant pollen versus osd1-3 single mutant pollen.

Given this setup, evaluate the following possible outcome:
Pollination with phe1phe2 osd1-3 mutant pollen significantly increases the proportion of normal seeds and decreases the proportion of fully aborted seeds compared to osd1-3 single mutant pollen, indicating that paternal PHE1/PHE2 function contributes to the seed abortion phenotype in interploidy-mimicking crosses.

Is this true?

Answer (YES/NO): YES